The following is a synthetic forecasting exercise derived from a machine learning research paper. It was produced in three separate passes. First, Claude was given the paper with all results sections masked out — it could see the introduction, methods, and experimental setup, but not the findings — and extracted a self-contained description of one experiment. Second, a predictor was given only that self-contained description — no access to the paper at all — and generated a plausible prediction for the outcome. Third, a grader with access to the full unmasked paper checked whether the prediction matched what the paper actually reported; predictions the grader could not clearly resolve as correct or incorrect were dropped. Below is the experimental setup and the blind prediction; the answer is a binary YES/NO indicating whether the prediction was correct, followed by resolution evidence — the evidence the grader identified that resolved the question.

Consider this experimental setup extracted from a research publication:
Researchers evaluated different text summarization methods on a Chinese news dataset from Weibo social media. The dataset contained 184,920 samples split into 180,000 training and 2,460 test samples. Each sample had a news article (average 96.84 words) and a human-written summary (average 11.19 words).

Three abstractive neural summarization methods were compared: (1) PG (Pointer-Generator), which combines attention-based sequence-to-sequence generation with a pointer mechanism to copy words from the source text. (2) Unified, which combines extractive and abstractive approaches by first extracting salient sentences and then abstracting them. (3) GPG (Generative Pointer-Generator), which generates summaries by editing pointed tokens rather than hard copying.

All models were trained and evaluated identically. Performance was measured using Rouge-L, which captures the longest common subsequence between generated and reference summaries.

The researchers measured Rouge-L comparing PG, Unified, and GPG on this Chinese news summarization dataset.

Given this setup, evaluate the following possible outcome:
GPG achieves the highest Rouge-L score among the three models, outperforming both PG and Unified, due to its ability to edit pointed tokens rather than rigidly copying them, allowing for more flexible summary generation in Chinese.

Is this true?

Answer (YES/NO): NO